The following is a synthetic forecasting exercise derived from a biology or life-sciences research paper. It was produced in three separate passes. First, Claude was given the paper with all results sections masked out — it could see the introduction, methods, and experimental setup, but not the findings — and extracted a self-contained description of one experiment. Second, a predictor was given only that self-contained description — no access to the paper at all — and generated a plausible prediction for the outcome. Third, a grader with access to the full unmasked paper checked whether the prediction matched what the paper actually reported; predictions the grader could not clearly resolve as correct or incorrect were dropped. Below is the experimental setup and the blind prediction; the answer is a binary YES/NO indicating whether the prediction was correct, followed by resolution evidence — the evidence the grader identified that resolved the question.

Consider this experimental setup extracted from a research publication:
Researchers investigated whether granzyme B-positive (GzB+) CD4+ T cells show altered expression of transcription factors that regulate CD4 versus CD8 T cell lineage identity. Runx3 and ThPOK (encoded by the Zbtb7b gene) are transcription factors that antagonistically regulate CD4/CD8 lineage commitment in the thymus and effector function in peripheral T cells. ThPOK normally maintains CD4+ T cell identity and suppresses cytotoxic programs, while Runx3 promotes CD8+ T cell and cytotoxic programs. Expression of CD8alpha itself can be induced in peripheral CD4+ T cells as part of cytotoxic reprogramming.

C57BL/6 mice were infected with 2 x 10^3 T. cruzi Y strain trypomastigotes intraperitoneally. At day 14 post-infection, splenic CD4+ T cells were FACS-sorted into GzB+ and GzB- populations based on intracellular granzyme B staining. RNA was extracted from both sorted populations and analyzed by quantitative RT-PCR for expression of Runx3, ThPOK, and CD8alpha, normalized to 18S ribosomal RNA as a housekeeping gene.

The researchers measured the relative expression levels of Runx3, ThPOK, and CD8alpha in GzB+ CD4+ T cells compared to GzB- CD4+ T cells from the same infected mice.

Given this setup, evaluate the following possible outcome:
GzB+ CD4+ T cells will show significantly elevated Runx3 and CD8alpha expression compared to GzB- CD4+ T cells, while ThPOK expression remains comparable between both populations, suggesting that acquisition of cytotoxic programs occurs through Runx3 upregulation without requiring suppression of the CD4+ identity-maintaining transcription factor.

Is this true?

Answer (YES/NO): NO